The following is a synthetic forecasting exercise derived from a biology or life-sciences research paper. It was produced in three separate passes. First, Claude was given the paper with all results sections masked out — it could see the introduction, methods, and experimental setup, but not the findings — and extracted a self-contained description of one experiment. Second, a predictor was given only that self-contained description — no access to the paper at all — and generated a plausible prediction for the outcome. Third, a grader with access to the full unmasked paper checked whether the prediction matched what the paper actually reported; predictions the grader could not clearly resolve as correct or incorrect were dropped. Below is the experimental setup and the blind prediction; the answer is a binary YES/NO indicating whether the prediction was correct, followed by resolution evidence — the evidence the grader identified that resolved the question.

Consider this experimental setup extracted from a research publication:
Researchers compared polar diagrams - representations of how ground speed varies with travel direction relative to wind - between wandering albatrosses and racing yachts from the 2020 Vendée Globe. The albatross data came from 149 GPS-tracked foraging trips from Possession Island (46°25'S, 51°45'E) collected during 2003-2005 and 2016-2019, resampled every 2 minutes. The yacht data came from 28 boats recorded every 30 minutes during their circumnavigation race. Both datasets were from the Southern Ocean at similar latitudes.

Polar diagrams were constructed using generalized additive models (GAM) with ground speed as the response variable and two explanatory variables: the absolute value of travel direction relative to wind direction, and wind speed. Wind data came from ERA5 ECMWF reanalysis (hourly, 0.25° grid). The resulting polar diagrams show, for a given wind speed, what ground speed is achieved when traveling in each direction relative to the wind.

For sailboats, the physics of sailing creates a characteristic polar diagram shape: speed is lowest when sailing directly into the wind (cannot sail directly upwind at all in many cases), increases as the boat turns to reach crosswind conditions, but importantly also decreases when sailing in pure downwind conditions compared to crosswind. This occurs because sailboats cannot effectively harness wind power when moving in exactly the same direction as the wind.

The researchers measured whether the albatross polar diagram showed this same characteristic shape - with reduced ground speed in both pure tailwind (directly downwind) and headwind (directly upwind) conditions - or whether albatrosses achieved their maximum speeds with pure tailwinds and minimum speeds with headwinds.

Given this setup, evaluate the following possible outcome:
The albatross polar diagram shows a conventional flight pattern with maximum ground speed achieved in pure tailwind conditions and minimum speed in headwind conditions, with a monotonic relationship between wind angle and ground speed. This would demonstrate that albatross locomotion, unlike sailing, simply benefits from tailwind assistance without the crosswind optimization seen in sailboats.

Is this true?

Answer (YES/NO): NO